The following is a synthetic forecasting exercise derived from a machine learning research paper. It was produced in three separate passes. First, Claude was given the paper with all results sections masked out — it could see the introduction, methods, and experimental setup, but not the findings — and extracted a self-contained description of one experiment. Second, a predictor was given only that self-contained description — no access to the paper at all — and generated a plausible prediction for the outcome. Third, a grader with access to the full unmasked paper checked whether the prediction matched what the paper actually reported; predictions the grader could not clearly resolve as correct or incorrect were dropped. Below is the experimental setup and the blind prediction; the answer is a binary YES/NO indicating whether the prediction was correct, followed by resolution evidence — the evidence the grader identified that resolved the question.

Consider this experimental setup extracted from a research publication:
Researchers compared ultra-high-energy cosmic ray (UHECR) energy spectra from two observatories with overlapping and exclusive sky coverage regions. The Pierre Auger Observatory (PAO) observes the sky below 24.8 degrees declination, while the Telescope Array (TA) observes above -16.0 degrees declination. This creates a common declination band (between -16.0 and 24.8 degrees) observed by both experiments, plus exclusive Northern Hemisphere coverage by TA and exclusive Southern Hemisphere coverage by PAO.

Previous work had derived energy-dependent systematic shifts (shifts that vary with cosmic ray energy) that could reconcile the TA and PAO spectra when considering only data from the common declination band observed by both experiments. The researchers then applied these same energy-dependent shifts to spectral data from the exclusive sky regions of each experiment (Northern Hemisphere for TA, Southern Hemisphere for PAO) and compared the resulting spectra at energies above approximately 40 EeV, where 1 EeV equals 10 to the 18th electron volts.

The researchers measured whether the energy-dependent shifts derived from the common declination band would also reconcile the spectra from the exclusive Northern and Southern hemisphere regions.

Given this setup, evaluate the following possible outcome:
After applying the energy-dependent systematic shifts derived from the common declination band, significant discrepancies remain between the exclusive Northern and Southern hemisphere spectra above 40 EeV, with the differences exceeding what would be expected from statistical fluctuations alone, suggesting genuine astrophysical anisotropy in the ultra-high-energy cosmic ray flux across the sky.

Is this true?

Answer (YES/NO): YES